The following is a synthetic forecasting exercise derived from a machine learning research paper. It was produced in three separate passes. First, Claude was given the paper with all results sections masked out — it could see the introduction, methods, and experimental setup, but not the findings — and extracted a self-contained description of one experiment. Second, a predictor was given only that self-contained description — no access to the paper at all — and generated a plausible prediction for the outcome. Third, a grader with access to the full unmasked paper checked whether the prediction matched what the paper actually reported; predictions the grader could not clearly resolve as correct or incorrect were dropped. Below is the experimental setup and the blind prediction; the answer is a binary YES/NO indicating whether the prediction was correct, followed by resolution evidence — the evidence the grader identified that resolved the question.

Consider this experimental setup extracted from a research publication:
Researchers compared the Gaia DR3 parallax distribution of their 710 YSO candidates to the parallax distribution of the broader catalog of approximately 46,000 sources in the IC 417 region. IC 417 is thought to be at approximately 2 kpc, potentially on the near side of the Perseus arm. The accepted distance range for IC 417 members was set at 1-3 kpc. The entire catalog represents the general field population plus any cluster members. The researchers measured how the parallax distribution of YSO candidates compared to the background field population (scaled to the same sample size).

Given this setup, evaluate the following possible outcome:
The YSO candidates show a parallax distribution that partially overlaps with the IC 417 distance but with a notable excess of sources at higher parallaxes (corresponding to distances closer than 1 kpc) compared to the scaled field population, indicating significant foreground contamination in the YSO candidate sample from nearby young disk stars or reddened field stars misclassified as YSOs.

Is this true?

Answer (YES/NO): NO